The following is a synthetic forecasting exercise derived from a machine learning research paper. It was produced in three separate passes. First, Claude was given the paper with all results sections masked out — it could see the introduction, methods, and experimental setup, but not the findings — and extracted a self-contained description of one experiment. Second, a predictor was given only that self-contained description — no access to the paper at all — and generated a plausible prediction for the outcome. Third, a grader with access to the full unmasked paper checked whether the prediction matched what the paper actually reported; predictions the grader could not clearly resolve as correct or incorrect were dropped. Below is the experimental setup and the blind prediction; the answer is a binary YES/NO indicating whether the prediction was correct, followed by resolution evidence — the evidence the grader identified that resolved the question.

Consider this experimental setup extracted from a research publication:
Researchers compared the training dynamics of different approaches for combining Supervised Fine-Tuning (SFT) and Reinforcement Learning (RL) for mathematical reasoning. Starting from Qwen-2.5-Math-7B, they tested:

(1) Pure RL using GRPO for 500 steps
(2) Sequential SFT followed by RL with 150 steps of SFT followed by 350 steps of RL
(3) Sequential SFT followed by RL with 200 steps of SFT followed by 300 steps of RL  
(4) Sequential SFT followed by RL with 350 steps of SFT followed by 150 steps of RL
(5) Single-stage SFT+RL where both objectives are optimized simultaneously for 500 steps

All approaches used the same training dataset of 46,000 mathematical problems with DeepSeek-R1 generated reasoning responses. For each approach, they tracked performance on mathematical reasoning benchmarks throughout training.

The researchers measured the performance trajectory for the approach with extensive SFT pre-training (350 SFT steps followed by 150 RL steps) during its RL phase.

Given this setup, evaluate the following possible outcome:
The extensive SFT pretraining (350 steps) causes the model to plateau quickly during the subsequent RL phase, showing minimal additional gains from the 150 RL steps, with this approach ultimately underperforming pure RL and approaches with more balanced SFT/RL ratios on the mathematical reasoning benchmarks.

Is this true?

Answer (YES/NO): NO